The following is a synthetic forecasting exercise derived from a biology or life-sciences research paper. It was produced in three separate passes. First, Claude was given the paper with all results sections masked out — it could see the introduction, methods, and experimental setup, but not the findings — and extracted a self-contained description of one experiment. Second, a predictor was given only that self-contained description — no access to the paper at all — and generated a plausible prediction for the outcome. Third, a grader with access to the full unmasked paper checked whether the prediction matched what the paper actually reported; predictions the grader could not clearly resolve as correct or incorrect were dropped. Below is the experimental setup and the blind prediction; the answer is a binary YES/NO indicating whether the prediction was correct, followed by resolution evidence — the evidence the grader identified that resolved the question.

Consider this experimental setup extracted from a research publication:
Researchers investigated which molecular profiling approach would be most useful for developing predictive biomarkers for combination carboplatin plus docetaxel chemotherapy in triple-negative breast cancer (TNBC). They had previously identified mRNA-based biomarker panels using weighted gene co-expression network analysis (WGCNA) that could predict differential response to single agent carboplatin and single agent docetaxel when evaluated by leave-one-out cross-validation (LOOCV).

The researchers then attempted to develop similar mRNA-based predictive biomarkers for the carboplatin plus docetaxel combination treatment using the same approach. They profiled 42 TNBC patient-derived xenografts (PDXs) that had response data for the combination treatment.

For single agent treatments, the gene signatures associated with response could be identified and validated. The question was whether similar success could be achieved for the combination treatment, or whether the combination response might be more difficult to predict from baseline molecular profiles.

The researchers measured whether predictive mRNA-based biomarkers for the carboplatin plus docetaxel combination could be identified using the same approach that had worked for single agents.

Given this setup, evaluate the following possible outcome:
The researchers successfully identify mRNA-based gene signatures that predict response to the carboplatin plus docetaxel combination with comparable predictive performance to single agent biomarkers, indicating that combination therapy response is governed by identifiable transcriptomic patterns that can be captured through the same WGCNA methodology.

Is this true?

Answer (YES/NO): NO